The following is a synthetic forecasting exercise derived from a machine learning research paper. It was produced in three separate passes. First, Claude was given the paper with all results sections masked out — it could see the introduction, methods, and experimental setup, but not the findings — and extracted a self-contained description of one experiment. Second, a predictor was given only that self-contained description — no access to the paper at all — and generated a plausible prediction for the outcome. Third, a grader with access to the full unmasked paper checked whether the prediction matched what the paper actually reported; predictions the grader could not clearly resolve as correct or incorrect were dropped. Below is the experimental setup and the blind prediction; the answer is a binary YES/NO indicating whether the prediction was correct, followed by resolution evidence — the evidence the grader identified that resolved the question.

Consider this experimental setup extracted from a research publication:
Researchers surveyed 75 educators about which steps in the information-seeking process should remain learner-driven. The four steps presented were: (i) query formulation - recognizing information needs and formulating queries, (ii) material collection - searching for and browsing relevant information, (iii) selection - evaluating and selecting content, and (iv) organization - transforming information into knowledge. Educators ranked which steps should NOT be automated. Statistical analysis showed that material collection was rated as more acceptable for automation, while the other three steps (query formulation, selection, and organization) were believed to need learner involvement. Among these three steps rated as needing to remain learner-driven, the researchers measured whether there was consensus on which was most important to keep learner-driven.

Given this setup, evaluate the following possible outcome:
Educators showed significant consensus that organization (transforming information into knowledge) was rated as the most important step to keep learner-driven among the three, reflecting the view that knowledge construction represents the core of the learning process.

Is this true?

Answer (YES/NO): NO